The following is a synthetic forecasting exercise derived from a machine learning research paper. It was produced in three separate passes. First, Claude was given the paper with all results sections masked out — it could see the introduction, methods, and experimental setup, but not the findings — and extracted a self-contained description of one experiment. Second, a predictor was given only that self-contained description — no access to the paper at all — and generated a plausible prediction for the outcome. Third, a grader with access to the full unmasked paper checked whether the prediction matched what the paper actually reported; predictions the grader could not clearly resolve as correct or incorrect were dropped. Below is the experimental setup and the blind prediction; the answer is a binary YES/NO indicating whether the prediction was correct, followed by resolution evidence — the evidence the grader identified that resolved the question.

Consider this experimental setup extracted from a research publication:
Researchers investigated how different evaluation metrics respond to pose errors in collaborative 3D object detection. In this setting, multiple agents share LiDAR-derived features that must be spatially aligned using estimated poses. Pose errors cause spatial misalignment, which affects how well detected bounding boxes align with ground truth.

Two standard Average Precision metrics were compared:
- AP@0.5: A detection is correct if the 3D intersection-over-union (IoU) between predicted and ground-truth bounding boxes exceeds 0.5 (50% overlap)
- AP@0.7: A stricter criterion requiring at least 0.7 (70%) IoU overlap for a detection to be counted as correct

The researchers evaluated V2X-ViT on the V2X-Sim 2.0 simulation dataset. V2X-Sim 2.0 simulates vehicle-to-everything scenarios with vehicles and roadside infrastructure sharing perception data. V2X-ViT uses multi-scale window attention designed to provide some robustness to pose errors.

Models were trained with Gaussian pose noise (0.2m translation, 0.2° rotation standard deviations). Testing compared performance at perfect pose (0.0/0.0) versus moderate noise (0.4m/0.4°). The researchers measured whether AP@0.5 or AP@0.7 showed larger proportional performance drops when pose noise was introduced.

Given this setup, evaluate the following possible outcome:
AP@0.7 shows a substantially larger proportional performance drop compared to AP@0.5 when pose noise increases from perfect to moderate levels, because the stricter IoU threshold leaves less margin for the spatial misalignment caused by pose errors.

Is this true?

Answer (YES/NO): NO